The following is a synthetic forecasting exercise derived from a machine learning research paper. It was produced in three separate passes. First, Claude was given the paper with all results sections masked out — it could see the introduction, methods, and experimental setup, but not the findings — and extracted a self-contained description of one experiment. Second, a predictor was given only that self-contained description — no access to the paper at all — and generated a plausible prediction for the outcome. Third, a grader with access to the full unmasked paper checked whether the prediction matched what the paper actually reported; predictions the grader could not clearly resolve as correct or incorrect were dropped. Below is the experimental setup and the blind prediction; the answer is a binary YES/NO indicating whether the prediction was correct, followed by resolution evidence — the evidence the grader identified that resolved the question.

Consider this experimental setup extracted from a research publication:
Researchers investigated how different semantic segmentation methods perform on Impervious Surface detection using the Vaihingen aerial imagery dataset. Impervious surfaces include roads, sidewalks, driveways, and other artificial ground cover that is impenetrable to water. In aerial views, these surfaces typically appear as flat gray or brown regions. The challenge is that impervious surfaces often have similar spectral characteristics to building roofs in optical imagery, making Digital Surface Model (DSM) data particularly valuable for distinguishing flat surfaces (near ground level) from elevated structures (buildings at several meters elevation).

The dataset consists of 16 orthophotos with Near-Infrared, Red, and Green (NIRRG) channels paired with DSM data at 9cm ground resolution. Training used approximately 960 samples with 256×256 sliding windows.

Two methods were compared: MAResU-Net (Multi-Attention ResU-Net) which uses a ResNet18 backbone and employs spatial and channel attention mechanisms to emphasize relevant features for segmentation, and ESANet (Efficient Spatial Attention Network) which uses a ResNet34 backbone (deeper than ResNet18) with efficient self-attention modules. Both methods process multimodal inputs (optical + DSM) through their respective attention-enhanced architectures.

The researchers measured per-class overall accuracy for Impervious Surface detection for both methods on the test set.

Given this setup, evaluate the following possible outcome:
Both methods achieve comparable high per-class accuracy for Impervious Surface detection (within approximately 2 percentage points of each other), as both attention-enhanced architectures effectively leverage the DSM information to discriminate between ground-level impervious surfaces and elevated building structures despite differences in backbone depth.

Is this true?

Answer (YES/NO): YES